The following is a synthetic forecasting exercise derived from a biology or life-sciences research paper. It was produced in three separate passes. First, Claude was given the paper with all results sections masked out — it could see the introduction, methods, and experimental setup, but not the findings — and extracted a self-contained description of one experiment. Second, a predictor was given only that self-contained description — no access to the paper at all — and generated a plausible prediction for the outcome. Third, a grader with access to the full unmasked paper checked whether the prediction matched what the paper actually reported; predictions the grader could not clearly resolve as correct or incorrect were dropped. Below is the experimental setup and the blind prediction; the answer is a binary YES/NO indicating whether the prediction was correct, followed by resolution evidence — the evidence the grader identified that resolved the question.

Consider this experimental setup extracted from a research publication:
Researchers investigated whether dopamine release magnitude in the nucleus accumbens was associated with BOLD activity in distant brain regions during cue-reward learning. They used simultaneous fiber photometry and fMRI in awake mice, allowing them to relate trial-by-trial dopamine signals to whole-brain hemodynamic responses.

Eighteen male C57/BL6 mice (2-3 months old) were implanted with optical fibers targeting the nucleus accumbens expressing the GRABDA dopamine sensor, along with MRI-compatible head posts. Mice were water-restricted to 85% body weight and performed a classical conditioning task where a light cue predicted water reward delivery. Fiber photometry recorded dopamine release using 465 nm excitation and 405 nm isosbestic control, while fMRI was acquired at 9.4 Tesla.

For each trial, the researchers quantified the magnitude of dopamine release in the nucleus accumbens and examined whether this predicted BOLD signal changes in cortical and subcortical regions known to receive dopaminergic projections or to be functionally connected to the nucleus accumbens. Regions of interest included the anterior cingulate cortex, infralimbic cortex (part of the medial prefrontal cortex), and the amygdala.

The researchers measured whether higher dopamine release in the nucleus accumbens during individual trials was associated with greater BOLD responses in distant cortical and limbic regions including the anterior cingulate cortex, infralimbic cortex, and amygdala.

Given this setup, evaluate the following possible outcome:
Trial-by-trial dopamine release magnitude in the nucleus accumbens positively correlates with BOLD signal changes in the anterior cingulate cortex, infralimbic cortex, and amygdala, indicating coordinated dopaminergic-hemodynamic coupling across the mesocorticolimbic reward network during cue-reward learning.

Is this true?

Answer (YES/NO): YES